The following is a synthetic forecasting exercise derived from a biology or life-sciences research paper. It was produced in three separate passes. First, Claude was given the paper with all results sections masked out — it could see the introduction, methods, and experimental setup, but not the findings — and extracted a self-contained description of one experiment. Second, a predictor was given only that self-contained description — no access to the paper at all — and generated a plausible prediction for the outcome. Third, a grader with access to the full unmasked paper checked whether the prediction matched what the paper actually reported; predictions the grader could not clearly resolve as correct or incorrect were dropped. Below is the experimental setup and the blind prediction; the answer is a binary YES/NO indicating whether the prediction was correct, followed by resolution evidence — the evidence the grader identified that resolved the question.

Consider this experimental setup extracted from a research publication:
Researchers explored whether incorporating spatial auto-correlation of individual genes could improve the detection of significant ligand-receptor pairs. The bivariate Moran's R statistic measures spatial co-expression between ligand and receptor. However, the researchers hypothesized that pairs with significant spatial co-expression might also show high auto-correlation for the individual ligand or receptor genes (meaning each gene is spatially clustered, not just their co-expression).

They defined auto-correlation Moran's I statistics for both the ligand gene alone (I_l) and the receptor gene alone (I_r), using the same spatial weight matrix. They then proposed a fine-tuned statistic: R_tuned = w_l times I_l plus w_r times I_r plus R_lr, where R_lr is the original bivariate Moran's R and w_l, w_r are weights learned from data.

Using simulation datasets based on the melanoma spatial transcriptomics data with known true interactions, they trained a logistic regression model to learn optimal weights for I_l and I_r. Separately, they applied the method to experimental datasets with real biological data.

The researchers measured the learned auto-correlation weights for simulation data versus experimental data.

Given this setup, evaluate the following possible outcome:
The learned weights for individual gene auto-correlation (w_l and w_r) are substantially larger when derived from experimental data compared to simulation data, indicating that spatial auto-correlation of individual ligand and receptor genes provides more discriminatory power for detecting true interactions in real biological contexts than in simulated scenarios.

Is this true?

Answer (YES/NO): NO